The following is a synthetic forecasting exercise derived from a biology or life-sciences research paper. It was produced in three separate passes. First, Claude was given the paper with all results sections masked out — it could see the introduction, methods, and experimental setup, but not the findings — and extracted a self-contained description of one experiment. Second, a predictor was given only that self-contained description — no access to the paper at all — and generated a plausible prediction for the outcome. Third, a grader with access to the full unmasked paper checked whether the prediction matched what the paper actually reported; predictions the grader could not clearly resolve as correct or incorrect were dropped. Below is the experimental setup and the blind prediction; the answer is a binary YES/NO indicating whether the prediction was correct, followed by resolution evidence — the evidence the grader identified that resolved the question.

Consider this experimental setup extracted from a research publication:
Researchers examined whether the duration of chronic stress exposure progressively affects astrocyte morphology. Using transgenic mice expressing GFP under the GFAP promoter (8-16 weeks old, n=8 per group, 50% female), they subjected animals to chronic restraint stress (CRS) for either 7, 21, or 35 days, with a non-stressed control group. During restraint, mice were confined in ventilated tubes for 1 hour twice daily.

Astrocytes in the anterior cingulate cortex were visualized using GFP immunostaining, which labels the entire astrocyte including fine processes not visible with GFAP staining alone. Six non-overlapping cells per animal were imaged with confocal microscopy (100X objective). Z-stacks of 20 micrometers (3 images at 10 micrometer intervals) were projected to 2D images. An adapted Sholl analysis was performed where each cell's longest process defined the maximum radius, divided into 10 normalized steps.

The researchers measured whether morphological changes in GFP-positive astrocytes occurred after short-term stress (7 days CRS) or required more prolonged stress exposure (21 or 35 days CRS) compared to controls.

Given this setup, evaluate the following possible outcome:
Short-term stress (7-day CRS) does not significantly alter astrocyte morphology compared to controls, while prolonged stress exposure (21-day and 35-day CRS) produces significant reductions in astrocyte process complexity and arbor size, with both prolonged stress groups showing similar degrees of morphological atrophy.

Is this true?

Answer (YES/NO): NO